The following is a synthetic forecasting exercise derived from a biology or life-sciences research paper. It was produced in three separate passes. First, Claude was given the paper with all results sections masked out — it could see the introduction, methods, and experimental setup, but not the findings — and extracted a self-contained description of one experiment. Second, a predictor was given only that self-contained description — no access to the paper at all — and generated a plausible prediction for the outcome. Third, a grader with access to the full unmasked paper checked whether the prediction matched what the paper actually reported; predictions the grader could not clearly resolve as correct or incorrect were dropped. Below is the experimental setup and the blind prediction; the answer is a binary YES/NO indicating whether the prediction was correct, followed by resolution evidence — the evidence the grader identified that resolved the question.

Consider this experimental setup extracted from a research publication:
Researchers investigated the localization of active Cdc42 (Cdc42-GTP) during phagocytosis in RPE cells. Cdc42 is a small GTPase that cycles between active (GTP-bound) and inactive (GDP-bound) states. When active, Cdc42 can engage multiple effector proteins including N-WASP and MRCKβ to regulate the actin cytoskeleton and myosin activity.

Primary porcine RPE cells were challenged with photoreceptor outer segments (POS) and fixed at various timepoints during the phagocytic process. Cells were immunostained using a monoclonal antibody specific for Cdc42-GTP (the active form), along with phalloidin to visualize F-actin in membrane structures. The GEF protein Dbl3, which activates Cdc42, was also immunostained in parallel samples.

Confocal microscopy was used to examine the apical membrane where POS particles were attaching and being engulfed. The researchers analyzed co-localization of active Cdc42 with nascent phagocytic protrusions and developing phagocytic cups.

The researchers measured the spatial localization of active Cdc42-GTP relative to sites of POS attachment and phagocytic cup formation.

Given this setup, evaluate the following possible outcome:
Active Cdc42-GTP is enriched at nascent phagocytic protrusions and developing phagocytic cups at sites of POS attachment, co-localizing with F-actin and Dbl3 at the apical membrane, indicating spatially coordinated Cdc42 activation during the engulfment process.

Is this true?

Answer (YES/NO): YES